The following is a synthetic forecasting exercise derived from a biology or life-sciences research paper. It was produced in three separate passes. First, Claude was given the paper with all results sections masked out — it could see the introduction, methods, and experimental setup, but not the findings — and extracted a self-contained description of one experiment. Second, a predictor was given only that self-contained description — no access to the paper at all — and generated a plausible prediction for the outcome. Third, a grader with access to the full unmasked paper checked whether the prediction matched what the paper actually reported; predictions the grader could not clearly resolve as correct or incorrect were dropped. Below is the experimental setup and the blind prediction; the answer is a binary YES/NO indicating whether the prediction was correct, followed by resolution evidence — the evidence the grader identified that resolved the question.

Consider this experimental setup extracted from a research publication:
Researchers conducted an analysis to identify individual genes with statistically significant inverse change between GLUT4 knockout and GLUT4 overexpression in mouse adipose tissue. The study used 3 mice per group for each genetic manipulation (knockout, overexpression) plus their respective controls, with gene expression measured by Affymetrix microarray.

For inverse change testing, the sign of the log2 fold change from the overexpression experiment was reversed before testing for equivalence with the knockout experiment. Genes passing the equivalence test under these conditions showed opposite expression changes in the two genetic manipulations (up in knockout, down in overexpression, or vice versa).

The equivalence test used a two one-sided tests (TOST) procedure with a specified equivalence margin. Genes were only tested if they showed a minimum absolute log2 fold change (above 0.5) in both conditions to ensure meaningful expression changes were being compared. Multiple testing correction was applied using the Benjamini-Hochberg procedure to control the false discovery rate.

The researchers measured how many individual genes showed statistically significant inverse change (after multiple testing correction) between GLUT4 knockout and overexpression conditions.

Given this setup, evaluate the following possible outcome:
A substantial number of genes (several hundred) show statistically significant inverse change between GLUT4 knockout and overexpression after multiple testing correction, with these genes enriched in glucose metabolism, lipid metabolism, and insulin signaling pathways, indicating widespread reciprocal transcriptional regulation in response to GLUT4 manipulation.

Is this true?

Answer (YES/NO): NO